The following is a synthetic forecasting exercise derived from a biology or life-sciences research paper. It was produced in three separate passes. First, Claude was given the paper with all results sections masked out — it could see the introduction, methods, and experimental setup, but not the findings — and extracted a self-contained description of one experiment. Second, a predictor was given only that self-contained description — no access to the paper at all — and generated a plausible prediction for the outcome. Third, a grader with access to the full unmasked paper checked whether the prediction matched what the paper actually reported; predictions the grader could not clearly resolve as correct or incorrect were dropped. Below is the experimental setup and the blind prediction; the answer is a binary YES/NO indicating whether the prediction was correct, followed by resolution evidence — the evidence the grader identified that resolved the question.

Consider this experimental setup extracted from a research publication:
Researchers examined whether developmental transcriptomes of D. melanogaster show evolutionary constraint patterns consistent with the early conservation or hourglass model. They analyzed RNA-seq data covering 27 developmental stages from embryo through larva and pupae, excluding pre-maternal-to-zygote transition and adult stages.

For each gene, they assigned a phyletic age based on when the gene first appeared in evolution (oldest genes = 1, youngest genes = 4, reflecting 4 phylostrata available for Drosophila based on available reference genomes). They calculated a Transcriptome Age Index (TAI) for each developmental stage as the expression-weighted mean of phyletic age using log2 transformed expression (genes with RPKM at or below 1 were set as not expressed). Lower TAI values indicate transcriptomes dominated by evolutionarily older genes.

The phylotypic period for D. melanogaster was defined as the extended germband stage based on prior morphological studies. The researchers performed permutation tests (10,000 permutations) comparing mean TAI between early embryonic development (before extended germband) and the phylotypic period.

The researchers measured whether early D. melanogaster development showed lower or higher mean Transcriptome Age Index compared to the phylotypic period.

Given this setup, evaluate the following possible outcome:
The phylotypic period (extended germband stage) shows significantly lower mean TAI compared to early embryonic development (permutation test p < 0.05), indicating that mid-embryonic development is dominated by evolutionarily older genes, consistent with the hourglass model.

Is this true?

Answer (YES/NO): NO